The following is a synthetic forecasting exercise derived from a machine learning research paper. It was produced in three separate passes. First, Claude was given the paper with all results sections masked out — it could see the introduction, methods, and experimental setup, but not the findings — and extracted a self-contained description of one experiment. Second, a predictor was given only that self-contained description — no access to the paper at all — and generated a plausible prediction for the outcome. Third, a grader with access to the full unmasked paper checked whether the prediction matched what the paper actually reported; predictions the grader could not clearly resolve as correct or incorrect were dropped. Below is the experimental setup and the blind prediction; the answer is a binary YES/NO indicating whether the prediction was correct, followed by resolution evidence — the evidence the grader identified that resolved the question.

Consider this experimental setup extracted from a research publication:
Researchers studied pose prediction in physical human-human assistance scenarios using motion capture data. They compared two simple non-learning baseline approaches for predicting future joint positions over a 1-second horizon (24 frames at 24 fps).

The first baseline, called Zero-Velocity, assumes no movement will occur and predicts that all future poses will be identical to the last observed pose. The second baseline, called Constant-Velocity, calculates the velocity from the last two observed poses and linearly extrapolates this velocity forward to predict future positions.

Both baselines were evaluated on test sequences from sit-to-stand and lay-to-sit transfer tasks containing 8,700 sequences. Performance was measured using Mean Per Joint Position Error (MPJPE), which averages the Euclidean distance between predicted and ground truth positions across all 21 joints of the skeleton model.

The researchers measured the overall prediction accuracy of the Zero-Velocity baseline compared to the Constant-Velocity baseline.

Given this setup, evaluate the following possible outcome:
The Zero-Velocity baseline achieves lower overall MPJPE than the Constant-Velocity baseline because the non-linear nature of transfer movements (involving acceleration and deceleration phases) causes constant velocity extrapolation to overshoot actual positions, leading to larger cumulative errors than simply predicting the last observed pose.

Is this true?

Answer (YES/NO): YES